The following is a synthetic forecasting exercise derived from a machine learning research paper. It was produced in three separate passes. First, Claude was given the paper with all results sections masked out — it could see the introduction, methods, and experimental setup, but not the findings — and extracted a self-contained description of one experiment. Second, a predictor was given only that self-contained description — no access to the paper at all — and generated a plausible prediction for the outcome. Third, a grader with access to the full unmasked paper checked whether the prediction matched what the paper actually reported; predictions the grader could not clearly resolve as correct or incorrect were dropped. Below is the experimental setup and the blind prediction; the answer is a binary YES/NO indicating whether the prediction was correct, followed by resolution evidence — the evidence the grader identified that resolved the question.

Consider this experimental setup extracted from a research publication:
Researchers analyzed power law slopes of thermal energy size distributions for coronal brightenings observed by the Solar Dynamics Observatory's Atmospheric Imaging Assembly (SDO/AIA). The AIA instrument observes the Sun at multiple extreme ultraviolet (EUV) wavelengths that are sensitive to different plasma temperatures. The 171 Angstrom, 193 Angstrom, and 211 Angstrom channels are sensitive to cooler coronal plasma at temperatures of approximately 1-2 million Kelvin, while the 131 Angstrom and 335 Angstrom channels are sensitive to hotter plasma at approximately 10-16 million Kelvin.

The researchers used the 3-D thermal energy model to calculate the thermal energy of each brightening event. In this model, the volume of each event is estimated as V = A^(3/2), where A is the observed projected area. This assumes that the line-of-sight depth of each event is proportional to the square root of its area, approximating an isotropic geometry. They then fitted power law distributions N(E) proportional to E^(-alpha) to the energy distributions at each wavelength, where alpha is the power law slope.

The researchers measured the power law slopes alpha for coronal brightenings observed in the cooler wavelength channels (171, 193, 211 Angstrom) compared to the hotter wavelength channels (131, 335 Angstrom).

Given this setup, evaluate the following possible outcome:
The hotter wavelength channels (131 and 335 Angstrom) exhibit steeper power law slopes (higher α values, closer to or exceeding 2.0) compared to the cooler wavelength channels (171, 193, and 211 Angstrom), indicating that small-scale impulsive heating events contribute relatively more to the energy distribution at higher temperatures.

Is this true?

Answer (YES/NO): NO